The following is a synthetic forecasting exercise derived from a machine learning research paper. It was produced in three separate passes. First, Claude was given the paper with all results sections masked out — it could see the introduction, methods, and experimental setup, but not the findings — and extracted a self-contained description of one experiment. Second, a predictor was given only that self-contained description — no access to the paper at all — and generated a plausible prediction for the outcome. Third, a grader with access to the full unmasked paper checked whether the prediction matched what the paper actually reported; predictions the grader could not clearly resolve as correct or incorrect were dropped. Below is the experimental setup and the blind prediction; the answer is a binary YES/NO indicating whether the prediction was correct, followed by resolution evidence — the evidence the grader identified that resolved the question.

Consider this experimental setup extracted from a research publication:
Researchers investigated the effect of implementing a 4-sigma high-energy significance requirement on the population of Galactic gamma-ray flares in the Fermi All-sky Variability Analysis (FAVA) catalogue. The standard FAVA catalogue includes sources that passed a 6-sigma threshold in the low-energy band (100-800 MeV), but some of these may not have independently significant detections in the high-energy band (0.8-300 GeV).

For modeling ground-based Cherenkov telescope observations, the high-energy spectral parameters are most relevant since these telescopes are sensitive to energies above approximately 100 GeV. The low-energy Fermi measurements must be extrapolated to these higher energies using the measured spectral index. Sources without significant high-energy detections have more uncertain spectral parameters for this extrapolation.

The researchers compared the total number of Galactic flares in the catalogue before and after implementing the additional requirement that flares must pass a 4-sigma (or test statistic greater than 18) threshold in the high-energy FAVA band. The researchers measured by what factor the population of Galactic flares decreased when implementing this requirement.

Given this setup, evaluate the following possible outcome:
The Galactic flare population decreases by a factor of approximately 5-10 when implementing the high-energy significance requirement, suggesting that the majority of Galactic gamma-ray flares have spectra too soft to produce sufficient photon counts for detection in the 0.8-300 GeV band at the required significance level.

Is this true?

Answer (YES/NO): YES